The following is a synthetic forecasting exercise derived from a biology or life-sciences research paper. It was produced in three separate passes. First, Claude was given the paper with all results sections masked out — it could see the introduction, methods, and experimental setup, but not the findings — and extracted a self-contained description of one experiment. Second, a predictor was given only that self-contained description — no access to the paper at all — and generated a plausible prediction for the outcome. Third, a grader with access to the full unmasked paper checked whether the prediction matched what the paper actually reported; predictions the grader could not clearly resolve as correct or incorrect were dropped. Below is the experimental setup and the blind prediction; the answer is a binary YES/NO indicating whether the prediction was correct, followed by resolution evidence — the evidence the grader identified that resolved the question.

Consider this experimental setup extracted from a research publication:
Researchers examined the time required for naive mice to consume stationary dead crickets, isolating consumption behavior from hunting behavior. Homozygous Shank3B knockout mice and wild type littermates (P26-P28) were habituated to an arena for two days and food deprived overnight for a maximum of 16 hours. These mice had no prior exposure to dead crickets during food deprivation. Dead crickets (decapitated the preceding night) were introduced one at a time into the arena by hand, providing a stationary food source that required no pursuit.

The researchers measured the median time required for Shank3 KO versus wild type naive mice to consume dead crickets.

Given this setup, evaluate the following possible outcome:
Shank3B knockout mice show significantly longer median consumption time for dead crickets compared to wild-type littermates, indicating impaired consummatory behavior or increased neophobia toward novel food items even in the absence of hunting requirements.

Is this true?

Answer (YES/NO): YES